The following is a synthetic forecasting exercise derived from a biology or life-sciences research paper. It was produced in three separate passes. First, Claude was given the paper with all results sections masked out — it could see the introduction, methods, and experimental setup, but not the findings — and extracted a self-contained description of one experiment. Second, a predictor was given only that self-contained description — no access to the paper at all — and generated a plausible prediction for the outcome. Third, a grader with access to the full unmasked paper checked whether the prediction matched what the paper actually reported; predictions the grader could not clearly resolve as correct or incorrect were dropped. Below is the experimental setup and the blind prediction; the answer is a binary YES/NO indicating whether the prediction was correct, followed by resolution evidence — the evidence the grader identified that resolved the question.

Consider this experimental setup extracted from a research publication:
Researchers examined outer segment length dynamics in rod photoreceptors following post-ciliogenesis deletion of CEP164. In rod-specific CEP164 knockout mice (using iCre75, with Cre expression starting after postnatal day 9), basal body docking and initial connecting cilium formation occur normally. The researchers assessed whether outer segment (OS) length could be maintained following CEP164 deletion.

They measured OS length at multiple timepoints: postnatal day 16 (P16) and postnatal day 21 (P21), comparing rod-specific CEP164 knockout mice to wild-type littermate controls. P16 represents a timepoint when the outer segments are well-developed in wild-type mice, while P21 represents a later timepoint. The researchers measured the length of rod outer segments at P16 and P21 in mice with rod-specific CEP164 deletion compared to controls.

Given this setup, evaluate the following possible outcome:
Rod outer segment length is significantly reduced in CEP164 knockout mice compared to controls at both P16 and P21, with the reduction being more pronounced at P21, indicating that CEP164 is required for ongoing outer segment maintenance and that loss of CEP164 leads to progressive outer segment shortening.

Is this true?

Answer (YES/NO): NO